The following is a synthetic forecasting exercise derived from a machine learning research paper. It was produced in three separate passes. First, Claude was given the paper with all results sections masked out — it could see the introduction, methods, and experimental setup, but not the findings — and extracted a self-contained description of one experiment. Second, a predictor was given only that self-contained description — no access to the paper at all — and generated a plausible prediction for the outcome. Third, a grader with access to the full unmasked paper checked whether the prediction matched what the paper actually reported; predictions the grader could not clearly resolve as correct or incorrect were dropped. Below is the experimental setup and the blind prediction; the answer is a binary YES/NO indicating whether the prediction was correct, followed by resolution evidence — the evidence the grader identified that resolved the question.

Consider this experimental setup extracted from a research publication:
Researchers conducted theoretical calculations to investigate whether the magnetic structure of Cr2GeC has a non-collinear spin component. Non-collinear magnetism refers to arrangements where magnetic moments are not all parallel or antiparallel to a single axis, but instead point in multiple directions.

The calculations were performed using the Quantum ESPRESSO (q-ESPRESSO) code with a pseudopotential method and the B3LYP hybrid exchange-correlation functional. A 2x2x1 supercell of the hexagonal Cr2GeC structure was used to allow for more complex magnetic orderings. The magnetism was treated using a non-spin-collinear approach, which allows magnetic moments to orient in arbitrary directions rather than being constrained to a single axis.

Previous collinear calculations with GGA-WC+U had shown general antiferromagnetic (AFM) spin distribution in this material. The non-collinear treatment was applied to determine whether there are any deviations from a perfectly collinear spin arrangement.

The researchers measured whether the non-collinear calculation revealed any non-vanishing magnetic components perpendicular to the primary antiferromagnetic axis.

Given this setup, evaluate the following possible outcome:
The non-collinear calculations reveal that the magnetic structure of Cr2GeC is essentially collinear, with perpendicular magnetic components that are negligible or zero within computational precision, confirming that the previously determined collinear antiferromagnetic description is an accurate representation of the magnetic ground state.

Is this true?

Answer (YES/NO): NO